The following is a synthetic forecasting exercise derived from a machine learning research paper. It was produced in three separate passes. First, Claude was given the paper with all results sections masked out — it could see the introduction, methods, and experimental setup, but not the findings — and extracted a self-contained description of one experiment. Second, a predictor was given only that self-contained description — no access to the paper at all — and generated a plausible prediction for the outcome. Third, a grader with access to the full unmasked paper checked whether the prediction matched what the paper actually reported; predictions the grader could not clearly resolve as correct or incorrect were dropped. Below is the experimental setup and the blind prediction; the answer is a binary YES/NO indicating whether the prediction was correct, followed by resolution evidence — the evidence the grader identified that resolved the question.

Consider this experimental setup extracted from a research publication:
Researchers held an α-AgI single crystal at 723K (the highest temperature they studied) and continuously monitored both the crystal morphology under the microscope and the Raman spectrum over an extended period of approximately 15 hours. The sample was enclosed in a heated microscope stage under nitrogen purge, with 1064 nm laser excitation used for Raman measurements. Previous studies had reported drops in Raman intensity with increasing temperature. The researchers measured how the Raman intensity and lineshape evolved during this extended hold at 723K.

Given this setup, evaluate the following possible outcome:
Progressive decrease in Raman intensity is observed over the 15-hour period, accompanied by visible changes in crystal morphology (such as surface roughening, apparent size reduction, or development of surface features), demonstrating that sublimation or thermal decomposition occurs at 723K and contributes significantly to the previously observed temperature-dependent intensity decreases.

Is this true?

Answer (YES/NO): NO